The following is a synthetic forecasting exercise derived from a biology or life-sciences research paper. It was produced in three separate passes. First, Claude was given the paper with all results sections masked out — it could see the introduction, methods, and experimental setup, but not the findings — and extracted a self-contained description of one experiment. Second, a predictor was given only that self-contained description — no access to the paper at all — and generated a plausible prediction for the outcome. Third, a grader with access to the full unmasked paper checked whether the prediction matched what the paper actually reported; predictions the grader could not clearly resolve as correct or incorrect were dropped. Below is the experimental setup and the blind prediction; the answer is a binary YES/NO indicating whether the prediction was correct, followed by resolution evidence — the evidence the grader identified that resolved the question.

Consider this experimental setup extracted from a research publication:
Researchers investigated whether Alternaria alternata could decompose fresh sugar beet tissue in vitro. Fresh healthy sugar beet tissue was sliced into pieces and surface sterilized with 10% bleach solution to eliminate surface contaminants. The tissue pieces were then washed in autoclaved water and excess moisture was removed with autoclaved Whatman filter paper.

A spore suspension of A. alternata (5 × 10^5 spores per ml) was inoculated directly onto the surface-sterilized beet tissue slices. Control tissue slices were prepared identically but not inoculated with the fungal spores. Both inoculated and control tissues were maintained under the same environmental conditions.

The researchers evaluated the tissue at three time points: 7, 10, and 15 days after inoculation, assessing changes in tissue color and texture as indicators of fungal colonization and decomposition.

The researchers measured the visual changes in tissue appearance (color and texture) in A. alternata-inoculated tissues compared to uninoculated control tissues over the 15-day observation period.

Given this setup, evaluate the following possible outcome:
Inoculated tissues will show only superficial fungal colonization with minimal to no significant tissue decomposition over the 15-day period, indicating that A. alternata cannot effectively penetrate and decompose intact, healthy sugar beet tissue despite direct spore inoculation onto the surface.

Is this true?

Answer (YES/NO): NO